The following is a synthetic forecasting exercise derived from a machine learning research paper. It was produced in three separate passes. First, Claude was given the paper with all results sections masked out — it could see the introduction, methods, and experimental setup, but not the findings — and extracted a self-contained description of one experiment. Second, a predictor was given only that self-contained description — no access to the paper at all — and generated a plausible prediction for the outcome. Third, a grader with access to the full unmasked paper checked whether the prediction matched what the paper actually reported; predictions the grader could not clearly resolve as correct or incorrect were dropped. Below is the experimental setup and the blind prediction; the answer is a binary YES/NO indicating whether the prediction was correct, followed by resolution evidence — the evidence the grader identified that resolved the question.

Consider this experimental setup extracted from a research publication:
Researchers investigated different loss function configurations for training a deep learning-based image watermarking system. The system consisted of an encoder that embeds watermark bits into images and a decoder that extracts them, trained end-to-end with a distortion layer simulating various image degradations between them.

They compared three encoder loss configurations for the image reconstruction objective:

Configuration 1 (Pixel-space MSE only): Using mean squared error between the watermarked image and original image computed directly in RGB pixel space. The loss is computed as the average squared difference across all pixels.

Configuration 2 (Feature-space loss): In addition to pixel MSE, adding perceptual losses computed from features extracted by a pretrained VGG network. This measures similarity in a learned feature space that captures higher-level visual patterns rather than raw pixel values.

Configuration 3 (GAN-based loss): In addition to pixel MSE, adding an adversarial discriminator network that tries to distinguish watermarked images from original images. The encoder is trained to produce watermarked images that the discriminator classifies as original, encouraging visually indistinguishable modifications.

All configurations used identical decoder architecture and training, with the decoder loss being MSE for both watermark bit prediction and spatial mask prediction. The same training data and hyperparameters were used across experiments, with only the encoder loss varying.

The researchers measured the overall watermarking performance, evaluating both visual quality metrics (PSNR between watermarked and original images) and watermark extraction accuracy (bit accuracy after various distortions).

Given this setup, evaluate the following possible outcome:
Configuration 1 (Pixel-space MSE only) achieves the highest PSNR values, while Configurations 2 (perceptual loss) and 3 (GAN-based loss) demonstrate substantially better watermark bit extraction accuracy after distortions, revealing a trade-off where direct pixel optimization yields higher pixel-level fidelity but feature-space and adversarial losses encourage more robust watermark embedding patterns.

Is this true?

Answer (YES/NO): NO